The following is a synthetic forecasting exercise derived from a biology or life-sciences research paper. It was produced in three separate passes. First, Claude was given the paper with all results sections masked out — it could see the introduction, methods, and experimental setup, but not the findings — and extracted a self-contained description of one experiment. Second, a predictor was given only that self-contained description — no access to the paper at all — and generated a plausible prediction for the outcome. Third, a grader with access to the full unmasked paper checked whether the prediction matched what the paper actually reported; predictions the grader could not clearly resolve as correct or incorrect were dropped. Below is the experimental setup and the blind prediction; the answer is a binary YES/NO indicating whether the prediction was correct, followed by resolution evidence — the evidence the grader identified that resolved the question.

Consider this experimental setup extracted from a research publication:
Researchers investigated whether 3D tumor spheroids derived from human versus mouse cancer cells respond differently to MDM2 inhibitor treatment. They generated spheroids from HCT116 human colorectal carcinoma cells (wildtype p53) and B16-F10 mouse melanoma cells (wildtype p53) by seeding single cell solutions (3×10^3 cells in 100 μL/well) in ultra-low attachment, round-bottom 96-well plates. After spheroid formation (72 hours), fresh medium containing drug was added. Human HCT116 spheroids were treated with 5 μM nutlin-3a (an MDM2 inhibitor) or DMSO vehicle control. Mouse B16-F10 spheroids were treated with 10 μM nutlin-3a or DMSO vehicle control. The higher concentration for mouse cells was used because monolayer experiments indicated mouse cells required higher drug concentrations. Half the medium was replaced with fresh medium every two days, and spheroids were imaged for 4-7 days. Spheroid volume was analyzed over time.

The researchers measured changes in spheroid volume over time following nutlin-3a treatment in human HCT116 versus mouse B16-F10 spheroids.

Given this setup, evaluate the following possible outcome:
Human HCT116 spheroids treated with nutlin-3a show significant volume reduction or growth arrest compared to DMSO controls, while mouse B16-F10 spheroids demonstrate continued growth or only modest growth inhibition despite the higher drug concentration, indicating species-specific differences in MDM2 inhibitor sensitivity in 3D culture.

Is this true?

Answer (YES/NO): YES